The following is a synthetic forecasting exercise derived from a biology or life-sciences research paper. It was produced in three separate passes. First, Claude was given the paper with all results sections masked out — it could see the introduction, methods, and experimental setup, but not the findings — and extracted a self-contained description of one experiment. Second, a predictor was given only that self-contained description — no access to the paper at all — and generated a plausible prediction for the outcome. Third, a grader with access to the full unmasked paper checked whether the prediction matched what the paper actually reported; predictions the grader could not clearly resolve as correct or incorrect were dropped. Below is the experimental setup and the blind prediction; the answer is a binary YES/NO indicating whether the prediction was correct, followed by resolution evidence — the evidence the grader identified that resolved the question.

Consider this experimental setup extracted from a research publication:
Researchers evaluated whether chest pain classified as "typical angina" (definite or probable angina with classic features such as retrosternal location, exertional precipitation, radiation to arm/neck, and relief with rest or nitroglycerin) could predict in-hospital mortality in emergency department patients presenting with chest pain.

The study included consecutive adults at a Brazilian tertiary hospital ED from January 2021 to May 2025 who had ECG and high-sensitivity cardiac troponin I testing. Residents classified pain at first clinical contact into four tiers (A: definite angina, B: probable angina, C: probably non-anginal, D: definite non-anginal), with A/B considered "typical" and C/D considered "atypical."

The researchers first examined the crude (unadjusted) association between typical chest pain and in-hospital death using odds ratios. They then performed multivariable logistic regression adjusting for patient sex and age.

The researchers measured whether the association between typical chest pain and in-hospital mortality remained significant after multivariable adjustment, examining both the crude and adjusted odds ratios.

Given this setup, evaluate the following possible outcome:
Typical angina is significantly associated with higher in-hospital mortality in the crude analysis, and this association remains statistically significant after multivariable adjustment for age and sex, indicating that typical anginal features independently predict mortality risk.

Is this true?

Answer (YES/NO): NO